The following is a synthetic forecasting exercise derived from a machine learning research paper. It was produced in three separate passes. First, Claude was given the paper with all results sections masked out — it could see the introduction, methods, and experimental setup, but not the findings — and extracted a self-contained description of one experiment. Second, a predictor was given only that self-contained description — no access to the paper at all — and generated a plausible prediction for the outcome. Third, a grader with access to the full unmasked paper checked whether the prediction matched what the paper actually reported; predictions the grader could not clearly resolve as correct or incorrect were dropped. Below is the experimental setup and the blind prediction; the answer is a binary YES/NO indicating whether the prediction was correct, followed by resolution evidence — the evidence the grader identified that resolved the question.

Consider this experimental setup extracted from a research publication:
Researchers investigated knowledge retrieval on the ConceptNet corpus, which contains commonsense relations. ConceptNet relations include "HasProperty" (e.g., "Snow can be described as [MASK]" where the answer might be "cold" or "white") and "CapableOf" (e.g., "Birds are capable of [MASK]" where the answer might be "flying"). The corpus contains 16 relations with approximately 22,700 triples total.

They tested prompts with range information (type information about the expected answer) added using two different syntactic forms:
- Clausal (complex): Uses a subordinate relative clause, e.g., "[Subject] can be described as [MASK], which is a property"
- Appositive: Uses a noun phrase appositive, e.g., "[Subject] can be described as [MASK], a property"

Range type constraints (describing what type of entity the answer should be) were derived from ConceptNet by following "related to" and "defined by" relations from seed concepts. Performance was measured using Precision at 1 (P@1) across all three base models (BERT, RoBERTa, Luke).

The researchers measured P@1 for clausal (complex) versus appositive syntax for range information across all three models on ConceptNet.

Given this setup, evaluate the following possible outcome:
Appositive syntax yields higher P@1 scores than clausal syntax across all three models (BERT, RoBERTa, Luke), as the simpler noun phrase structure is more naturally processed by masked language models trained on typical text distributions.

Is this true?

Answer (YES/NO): NO